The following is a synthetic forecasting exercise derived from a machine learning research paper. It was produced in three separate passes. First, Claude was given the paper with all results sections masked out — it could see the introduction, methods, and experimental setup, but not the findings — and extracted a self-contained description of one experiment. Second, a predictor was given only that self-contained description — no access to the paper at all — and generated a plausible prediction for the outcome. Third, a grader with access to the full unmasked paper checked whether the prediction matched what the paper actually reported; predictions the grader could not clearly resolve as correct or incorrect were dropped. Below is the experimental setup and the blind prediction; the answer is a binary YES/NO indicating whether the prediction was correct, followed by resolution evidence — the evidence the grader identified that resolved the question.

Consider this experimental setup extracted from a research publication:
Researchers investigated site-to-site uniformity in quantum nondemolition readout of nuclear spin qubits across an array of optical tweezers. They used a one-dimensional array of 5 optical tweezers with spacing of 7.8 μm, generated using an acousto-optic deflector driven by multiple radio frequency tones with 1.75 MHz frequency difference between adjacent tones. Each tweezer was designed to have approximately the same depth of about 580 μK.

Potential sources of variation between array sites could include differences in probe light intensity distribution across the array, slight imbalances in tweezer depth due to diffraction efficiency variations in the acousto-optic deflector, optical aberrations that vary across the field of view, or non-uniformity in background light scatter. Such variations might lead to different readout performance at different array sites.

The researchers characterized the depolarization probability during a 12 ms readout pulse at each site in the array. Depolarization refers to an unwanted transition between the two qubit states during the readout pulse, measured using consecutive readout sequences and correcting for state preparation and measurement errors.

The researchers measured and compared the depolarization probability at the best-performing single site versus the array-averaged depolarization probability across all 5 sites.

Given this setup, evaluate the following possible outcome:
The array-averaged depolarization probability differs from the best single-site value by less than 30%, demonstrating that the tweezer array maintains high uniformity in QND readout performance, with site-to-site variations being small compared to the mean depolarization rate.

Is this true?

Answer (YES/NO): NO